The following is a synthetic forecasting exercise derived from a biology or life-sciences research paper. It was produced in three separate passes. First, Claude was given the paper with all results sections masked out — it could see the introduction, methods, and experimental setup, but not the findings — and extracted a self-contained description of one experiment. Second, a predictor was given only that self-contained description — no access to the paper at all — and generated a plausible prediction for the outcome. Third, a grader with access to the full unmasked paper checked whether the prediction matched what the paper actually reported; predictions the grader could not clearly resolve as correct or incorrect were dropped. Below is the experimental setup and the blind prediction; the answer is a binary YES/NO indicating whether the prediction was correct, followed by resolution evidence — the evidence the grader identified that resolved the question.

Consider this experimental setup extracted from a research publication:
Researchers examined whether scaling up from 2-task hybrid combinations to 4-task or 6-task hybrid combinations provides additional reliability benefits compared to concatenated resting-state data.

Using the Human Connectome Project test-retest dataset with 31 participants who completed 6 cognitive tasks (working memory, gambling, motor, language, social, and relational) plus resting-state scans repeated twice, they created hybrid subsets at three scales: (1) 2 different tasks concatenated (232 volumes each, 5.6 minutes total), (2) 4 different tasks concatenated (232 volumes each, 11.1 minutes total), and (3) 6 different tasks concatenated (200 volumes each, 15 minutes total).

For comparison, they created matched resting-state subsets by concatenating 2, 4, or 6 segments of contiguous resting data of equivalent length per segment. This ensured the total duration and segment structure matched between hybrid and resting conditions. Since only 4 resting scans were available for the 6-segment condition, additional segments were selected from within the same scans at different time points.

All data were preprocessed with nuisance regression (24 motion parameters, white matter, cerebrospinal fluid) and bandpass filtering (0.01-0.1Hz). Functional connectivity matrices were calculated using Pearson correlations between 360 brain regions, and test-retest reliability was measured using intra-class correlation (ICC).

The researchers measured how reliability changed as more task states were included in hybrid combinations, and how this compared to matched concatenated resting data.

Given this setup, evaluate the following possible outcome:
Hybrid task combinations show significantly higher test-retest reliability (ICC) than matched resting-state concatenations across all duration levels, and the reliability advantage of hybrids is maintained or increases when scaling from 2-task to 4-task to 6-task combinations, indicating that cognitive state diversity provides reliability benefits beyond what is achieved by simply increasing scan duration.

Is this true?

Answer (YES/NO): NO